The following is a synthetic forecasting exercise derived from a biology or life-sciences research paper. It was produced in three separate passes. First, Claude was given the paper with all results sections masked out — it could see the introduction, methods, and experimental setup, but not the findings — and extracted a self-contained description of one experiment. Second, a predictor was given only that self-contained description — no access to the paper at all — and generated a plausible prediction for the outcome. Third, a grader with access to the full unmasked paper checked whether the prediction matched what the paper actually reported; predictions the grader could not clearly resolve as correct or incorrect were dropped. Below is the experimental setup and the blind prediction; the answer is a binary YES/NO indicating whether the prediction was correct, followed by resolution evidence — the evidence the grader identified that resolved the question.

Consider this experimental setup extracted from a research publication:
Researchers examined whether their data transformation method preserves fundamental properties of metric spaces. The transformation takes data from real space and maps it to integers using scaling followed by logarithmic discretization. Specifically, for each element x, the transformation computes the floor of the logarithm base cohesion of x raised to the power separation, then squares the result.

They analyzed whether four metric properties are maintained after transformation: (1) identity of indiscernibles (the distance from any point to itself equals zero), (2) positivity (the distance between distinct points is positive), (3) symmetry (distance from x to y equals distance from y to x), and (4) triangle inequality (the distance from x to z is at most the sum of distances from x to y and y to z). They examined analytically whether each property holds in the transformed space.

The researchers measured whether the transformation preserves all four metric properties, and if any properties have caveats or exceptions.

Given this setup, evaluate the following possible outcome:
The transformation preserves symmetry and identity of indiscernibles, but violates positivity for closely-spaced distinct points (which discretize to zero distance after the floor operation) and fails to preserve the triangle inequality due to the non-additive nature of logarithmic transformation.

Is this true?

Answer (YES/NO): NO